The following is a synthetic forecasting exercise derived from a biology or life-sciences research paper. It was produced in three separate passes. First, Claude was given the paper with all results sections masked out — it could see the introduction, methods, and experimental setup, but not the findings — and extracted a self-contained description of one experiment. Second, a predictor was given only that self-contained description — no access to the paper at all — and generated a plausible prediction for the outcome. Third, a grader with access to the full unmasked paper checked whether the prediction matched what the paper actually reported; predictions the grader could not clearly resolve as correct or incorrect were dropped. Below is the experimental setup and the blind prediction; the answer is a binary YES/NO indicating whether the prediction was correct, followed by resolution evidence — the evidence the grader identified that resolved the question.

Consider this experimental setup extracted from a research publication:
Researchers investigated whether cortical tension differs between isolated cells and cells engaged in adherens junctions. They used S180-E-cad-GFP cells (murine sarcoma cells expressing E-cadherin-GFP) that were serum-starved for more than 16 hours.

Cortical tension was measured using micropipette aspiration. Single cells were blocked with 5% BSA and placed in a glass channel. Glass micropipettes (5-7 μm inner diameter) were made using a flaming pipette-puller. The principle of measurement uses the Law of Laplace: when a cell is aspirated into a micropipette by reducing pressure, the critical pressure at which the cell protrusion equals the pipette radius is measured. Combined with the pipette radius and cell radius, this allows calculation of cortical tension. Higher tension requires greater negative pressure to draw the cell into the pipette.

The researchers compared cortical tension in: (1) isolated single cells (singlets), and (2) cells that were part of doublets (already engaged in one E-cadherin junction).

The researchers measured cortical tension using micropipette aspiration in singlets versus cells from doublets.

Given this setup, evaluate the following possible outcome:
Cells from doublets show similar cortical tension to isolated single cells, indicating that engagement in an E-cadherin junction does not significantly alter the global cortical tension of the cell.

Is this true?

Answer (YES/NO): YES